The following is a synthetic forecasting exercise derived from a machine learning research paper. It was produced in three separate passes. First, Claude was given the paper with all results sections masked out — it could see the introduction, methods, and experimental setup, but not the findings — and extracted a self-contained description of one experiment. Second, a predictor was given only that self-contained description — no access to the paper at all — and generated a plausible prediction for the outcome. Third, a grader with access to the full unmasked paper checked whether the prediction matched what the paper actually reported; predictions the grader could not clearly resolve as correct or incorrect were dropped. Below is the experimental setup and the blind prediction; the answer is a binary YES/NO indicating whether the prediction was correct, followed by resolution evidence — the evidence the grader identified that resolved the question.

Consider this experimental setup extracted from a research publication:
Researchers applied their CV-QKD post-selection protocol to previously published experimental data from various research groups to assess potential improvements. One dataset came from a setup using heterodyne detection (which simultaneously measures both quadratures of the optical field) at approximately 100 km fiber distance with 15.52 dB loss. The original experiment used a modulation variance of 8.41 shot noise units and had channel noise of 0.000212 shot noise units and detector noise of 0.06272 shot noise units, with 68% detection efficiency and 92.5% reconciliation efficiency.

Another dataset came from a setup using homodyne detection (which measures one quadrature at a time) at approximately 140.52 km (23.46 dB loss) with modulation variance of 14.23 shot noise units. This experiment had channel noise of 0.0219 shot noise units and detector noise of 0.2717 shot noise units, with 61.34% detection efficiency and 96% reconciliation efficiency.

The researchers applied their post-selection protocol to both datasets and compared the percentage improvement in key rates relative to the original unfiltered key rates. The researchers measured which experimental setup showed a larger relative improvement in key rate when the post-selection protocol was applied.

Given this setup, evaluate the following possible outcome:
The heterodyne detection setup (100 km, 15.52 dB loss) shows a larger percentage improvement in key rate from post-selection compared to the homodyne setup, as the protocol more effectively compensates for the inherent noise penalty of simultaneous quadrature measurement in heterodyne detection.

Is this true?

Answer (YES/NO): NO